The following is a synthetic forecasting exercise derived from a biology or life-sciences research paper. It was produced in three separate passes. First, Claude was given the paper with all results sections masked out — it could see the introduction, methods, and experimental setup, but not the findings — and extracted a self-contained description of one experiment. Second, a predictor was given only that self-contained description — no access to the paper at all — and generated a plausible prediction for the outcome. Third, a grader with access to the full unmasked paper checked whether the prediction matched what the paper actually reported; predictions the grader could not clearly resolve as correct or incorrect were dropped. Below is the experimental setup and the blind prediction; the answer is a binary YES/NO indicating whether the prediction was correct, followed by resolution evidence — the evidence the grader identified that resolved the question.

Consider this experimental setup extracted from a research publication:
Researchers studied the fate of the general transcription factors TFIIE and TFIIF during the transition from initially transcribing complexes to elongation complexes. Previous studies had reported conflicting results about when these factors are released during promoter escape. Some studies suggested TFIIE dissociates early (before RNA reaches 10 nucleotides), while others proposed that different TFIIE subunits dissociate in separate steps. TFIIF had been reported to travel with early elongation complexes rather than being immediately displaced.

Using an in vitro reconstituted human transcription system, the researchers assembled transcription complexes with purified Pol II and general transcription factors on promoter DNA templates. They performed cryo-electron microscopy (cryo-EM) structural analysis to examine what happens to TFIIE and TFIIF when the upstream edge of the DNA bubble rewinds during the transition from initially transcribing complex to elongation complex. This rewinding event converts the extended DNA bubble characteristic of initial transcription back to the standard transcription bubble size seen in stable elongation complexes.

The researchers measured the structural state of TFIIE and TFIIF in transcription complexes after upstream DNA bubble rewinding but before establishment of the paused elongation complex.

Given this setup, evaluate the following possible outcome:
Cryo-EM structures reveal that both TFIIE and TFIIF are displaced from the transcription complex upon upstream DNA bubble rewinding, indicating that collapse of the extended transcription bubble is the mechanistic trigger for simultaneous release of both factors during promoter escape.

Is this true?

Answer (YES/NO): NO